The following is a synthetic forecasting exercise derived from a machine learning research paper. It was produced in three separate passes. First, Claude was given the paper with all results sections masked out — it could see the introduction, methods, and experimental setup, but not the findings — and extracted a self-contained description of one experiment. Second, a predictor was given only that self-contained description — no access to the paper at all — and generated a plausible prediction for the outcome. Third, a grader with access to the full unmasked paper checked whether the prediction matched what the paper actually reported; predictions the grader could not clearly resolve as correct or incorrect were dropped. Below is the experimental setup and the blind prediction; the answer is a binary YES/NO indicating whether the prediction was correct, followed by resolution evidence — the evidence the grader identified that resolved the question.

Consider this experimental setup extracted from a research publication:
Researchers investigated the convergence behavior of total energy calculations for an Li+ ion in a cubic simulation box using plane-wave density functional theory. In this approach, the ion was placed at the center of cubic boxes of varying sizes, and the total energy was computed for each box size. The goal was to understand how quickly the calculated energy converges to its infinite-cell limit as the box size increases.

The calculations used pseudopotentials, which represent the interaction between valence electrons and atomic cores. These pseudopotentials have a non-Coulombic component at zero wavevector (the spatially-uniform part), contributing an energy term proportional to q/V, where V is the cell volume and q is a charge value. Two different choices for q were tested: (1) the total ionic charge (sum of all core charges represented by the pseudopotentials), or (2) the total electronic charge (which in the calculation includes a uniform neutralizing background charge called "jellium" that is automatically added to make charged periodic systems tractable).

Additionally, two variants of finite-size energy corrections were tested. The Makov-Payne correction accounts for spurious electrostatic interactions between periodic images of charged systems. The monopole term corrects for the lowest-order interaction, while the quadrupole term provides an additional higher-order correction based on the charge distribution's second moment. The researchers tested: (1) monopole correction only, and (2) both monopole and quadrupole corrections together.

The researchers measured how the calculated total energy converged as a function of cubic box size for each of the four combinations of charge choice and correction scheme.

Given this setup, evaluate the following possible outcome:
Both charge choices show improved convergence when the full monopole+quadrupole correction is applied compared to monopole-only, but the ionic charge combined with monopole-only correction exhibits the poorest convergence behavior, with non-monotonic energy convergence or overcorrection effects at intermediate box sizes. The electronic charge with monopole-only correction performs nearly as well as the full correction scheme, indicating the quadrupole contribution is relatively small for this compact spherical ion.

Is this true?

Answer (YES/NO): NO